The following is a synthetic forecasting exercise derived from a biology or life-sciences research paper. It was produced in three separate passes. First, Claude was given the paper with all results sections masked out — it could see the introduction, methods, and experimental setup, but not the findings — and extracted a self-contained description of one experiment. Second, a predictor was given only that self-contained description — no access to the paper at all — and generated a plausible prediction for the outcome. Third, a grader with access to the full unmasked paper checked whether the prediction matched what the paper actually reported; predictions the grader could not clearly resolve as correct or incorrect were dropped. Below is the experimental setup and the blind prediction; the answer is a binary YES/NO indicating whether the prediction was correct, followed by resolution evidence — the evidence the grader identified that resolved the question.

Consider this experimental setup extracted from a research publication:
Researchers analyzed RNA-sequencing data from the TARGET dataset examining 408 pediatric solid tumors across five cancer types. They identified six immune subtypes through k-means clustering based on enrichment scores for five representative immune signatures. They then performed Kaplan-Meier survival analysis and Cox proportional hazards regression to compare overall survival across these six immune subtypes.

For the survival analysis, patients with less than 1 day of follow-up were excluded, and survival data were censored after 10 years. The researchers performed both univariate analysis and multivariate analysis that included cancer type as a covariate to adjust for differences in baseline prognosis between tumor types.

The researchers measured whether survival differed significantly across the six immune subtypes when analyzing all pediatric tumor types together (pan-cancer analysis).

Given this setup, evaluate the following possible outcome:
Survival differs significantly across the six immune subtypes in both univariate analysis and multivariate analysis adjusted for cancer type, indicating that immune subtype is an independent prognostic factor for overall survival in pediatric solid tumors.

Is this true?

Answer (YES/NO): YES